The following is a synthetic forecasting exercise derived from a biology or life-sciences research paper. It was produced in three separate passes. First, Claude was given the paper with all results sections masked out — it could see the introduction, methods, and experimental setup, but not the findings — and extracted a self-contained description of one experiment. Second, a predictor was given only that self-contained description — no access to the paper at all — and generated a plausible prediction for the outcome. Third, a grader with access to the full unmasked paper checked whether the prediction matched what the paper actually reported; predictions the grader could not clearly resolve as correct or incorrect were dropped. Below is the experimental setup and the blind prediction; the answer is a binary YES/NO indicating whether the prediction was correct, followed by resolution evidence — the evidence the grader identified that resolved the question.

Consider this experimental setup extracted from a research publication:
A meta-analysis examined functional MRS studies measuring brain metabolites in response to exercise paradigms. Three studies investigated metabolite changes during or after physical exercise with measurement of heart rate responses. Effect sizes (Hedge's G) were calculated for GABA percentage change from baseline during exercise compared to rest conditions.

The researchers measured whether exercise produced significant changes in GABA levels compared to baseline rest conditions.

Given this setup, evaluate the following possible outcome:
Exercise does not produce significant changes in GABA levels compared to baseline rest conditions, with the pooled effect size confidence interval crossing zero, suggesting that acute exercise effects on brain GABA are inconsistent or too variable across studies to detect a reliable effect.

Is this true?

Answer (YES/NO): NO